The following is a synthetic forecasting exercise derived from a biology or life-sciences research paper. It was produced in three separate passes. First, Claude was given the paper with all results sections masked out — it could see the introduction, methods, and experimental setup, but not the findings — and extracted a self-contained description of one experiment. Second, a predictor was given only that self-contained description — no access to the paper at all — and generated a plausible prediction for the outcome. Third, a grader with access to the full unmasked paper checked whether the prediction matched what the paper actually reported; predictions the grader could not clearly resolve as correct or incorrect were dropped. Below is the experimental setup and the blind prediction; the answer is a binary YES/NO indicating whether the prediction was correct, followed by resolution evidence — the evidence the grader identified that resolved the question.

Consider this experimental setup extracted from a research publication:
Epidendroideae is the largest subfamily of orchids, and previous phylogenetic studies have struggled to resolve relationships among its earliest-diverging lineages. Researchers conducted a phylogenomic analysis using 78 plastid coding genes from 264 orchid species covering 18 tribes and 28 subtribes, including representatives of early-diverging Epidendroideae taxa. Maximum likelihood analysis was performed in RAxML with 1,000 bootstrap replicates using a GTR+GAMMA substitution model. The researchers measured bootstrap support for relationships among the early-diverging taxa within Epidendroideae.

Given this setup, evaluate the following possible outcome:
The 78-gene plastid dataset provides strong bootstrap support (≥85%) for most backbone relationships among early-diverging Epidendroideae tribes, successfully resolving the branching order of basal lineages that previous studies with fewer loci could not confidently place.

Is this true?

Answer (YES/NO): NO